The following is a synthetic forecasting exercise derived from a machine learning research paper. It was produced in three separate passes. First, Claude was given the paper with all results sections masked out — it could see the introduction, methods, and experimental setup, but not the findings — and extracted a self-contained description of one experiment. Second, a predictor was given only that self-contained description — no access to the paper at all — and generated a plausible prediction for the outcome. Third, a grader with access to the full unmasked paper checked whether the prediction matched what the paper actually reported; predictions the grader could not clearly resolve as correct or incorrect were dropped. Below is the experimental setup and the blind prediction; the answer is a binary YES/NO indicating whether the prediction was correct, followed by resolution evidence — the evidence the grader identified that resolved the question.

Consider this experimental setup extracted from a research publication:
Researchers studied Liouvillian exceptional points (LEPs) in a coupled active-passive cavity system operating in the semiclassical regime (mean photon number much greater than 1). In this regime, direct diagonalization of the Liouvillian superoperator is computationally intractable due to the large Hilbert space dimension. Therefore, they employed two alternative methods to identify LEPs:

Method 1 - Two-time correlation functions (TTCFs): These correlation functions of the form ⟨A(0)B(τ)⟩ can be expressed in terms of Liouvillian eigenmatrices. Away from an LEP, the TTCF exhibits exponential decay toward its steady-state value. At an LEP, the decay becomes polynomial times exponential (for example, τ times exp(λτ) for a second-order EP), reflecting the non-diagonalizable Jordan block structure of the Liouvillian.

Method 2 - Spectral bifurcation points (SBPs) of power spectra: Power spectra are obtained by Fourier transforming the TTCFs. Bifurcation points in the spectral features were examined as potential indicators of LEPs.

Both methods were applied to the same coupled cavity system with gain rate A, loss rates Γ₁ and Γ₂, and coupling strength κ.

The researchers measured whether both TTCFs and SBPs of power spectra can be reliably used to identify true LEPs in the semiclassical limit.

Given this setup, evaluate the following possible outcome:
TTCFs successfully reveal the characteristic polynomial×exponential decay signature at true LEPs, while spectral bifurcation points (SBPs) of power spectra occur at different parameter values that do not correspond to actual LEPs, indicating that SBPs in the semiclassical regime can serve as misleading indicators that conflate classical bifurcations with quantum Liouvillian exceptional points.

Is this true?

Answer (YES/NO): YES